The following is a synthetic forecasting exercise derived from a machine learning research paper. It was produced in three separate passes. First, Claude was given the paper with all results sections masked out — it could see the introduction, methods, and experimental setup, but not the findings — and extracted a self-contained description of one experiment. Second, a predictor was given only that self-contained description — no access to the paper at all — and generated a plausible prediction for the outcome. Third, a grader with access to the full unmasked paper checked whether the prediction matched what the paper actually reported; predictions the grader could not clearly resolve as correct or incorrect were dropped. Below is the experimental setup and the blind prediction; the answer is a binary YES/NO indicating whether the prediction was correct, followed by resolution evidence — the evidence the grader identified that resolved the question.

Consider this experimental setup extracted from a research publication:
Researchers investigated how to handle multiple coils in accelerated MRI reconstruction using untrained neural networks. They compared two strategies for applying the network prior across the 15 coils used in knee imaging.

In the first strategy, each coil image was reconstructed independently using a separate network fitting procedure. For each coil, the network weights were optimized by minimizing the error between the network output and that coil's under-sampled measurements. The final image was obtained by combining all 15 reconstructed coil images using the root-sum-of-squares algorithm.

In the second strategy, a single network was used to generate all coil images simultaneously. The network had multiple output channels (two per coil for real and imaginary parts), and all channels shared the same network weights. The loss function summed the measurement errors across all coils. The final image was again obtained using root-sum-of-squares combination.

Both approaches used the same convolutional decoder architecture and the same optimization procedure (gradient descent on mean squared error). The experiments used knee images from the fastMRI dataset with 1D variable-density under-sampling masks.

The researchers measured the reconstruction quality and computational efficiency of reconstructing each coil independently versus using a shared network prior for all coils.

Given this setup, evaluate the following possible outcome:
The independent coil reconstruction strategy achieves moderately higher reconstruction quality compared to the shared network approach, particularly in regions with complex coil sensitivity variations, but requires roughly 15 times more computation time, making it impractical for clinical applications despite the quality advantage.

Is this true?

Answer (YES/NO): NO